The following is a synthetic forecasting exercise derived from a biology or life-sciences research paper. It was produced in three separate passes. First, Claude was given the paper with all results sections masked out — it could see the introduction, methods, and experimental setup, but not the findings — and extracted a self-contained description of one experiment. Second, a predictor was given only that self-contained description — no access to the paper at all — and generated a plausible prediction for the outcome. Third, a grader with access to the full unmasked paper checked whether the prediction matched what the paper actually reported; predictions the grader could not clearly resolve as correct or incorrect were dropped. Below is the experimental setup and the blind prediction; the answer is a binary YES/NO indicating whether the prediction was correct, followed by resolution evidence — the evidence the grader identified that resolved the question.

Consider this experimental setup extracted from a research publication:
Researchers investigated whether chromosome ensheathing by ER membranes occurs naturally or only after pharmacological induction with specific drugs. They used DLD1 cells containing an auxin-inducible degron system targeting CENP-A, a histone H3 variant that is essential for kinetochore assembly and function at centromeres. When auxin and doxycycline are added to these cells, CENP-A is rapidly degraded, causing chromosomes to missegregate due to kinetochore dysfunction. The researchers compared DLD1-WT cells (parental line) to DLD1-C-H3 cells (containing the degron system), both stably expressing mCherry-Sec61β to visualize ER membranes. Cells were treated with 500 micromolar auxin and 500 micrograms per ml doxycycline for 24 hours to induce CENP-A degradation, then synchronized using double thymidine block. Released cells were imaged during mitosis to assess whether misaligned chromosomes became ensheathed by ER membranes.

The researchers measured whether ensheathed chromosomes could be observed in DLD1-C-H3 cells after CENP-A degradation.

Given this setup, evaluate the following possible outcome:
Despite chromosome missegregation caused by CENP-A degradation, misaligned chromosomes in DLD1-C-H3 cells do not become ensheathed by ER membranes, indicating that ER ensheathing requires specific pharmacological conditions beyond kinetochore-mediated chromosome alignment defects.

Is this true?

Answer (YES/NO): NO